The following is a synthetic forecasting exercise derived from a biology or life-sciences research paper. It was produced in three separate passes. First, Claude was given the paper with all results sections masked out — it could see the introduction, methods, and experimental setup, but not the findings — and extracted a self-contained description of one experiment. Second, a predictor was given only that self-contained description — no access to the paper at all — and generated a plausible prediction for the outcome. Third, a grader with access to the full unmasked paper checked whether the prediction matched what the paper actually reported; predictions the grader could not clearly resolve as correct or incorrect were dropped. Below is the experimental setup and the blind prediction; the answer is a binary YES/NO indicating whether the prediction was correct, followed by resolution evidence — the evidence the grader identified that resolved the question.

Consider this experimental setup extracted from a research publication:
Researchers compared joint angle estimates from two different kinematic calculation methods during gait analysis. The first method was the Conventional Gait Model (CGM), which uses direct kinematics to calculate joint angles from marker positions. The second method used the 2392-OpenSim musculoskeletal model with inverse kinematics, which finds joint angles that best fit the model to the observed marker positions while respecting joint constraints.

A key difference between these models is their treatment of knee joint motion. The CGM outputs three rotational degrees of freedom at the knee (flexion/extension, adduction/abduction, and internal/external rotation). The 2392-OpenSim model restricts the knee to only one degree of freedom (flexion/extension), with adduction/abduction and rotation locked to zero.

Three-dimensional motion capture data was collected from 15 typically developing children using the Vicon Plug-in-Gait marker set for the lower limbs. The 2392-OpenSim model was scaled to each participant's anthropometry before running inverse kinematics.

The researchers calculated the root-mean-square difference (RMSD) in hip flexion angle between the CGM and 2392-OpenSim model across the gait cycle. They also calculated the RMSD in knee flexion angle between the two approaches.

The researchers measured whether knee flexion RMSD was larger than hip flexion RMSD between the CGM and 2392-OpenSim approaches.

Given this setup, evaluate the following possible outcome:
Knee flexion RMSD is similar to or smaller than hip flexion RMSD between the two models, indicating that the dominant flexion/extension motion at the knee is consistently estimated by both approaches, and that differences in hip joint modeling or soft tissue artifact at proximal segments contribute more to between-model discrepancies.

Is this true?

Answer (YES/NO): YES